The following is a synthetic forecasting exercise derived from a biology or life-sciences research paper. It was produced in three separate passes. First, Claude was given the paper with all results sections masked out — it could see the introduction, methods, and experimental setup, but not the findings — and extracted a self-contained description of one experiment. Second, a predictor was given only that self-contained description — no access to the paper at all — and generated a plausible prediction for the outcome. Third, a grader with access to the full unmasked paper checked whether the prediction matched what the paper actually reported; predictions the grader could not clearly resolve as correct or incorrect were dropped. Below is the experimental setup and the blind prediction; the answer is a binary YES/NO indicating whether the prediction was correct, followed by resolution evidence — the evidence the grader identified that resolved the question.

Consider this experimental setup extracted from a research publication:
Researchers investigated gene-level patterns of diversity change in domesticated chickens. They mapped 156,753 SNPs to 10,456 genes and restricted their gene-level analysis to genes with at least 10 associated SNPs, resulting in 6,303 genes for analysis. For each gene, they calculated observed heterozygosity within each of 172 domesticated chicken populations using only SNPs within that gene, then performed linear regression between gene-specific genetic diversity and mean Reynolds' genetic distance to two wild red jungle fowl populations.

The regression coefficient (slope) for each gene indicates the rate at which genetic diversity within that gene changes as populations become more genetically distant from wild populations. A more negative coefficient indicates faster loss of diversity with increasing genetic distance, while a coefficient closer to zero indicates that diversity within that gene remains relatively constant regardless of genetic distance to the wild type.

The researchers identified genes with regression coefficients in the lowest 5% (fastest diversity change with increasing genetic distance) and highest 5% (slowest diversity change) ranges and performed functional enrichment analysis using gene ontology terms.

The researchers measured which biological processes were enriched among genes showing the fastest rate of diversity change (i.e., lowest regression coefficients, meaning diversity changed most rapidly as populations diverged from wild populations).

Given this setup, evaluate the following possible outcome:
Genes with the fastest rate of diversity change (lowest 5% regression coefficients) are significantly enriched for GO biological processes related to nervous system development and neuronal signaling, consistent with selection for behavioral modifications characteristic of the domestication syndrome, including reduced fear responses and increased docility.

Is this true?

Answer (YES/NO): NO